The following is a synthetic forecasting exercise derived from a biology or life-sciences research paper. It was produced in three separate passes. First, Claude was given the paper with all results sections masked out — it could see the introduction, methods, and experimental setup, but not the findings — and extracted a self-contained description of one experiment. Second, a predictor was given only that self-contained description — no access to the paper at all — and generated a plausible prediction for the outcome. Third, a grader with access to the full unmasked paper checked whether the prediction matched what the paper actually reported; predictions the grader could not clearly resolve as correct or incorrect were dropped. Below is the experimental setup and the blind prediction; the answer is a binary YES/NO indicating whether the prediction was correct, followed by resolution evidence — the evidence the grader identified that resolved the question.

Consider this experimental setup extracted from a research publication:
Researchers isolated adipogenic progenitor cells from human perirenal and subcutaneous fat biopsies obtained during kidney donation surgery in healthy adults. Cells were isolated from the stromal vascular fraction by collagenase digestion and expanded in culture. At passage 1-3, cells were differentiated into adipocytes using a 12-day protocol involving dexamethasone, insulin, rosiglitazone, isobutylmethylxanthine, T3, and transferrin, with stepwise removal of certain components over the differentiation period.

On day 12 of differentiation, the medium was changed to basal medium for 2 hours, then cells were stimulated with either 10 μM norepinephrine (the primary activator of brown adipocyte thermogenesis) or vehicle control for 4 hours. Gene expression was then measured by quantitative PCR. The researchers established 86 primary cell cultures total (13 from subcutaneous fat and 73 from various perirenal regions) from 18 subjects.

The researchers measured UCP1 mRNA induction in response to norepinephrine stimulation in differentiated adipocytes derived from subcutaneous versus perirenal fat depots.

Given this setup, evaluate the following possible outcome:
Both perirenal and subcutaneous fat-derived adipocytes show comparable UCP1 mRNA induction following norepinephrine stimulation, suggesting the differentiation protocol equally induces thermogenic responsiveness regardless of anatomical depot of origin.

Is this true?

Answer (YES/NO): NO